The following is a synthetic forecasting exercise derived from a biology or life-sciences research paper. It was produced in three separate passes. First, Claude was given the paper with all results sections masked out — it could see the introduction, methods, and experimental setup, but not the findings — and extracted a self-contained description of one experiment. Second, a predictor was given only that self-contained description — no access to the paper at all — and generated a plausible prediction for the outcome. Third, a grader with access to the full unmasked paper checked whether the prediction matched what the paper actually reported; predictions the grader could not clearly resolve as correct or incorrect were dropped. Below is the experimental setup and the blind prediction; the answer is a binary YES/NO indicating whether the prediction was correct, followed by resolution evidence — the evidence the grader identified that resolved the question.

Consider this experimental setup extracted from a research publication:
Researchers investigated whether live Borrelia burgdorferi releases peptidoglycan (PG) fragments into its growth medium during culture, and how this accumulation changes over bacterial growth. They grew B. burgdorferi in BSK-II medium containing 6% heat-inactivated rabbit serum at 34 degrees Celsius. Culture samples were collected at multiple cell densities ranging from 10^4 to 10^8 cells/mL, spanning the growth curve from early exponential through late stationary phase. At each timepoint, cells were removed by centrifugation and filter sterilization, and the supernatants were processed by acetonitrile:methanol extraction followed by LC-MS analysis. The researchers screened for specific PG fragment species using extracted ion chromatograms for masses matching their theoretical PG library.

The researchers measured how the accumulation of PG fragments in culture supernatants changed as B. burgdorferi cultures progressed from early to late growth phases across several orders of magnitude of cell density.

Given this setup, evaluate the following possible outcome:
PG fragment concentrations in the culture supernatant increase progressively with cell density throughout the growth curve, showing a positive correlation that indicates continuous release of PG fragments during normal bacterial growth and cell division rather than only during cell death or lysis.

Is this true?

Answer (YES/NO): YES